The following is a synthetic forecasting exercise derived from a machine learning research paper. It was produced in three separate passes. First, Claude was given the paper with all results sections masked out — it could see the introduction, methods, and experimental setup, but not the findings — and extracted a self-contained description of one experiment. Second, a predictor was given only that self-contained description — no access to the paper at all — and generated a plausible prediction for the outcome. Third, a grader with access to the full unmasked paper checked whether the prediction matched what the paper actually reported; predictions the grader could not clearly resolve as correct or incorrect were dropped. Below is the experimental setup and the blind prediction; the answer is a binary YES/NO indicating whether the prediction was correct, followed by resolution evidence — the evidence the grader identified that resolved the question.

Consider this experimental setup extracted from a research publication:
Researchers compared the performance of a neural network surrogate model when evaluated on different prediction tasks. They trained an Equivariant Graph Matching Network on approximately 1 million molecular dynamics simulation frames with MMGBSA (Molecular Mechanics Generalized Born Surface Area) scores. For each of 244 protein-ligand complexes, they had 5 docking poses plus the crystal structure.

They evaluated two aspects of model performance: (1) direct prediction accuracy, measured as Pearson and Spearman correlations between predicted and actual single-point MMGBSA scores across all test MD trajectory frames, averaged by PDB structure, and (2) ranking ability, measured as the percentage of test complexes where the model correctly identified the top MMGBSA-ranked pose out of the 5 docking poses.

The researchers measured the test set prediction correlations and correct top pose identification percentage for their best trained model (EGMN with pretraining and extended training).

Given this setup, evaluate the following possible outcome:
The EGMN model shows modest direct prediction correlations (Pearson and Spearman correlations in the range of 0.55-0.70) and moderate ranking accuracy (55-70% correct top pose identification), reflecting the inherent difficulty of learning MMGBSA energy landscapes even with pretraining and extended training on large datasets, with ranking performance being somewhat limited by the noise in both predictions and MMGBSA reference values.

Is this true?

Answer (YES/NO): NO